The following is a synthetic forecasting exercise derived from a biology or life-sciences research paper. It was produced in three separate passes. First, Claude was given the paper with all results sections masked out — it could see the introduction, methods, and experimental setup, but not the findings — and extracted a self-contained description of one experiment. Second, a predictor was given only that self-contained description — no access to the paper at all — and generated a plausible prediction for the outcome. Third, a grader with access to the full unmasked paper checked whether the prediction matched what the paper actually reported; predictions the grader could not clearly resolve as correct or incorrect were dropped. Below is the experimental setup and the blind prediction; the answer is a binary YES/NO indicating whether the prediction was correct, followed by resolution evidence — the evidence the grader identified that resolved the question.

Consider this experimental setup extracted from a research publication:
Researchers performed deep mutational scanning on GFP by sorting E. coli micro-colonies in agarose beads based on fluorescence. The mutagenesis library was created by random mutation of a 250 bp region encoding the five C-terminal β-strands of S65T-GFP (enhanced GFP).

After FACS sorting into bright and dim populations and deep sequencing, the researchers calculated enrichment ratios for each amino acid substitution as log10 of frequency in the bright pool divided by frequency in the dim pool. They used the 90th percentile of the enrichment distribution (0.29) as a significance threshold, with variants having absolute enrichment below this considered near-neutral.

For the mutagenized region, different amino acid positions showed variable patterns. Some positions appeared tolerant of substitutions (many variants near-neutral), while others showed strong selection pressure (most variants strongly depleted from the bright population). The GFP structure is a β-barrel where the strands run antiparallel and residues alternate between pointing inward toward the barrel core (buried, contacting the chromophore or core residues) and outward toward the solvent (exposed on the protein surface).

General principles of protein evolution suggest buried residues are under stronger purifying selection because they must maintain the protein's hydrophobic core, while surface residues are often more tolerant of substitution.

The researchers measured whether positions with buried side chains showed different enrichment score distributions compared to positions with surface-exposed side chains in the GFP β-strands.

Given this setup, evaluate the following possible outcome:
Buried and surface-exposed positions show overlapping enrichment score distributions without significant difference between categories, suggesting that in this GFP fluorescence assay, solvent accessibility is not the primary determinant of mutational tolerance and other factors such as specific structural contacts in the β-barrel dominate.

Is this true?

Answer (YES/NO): NO